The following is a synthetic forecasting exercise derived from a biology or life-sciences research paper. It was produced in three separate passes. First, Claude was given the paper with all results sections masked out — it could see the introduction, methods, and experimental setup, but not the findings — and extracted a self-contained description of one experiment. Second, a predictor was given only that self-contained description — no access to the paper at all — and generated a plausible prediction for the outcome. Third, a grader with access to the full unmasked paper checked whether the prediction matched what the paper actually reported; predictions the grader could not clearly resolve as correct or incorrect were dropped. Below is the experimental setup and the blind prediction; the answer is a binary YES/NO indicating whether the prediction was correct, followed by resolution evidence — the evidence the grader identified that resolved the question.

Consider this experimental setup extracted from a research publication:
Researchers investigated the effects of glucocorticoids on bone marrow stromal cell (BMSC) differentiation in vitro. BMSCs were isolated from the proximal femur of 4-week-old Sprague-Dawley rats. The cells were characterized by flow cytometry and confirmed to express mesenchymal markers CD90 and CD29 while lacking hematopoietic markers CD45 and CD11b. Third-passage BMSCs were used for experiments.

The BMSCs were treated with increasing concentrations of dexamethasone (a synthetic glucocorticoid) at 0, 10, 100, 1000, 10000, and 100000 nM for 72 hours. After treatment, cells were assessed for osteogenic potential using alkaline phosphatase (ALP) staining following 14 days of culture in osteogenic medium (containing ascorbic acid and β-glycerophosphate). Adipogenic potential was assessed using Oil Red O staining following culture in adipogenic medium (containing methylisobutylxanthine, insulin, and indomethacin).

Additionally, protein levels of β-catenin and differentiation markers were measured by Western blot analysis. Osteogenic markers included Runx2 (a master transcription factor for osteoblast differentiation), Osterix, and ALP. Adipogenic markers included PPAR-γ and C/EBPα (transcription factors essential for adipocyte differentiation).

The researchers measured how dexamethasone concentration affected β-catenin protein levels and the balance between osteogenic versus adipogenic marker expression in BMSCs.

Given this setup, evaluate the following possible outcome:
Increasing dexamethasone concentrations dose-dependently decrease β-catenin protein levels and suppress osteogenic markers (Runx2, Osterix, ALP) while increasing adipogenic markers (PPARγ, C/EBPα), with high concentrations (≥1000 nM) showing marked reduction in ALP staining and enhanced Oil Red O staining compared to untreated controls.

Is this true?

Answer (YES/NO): NO